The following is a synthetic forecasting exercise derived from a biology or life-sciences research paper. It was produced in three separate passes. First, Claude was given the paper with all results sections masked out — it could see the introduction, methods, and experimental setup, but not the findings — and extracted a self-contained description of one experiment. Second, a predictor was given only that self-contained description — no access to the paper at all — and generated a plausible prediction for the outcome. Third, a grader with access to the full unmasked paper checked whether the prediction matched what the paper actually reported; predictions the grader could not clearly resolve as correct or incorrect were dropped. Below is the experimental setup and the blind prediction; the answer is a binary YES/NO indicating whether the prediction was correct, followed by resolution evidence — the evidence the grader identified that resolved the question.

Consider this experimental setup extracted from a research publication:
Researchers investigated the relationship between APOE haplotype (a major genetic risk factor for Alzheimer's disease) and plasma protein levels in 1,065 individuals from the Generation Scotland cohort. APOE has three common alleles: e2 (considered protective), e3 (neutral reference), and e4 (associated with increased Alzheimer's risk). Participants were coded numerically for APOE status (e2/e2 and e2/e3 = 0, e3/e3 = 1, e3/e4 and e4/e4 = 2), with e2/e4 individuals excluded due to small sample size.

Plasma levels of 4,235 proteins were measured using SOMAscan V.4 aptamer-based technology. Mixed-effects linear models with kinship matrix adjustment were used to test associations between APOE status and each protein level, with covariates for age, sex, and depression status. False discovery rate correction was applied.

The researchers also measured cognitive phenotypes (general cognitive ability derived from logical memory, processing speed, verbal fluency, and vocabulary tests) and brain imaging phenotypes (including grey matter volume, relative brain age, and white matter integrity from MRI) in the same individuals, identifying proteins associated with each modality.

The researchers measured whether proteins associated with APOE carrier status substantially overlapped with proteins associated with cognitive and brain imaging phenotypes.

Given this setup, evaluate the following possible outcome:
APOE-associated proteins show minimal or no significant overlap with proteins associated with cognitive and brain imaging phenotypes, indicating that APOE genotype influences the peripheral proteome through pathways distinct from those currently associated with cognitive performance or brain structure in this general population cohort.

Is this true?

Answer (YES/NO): YES